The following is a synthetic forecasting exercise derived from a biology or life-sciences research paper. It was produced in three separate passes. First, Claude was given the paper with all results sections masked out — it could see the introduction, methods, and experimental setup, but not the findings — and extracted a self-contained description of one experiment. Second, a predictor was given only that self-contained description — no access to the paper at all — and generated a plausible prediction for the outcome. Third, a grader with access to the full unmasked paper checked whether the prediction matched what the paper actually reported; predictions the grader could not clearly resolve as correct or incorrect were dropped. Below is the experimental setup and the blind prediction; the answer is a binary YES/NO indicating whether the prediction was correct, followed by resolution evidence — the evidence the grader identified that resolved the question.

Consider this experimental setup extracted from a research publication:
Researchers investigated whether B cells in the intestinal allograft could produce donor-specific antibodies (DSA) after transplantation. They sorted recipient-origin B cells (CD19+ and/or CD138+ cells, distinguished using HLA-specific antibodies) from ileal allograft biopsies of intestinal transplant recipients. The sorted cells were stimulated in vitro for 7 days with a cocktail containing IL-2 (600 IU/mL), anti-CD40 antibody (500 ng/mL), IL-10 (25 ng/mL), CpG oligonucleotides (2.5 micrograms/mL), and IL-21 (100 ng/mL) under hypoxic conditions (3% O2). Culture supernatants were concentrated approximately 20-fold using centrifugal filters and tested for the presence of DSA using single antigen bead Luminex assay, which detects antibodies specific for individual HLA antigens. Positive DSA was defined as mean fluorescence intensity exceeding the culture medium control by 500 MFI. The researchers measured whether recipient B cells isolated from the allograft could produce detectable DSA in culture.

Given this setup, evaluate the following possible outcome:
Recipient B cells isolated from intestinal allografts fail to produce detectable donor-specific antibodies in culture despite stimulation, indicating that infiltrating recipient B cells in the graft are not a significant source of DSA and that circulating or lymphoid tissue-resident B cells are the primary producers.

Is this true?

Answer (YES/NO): NO